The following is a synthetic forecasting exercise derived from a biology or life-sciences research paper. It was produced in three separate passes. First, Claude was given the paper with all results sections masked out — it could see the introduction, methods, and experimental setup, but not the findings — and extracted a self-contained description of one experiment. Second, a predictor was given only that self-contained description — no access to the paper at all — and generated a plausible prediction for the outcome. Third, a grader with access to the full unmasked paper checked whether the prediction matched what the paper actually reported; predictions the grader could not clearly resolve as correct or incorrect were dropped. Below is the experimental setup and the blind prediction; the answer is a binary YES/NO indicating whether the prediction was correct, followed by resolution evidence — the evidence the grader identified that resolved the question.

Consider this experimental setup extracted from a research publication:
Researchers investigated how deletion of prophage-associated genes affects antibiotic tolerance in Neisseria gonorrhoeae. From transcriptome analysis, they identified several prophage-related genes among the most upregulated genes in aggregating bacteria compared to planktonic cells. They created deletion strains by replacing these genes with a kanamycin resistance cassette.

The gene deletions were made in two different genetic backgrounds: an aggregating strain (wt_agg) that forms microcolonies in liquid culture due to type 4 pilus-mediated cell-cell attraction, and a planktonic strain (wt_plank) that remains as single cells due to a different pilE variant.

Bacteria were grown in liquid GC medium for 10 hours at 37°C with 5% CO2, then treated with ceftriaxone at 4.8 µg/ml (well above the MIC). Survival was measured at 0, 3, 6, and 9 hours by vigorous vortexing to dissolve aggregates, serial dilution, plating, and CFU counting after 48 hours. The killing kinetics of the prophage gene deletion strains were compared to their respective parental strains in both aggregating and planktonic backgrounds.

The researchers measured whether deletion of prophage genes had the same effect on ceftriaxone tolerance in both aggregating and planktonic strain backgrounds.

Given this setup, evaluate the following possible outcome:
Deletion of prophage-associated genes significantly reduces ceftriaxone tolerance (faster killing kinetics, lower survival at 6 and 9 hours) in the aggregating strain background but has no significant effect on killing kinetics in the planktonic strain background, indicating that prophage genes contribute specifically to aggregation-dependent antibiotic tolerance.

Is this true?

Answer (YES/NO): NO